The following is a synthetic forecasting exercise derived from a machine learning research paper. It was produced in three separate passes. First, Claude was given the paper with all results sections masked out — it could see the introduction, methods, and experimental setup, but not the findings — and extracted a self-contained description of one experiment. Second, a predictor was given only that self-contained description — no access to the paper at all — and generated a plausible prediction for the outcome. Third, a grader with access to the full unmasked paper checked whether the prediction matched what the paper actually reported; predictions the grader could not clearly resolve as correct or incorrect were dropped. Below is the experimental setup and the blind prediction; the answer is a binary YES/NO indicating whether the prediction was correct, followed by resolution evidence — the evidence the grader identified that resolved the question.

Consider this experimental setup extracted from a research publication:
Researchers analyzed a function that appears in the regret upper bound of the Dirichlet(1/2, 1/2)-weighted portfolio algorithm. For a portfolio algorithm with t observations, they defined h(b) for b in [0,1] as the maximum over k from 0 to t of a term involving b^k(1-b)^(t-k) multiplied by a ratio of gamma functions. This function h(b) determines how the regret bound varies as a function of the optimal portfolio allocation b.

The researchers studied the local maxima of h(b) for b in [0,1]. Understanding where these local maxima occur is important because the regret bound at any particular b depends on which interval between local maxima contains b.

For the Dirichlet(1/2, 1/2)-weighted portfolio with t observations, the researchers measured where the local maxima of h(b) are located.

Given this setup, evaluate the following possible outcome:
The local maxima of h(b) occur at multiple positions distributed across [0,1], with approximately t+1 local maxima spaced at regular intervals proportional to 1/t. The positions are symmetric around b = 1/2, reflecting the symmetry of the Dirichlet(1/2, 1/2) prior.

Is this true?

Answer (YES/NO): YES